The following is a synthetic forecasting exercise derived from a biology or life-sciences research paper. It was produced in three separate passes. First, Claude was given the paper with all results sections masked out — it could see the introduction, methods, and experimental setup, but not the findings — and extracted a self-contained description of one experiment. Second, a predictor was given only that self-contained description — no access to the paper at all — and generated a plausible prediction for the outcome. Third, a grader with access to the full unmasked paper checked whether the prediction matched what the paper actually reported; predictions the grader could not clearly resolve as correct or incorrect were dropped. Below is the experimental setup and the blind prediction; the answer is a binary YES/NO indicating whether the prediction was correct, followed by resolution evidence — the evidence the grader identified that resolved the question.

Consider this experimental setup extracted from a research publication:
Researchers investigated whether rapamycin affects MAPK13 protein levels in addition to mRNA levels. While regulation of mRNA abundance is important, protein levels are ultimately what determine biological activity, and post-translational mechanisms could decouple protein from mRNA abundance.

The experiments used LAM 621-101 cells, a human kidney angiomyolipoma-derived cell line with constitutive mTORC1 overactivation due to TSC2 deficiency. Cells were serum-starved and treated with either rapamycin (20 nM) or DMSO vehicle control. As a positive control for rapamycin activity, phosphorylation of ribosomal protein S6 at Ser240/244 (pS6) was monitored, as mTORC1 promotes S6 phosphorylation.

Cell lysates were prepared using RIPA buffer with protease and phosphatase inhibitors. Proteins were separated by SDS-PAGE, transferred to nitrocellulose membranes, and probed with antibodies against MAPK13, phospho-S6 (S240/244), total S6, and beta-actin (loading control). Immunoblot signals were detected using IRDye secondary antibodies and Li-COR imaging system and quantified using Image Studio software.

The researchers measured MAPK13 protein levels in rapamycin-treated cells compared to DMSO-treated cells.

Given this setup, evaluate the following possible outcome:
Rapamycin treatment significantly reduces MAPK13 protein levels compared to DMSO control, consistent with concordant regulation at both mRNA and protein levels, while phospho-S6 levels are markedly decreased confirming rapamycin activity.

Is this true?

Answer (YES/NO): NO